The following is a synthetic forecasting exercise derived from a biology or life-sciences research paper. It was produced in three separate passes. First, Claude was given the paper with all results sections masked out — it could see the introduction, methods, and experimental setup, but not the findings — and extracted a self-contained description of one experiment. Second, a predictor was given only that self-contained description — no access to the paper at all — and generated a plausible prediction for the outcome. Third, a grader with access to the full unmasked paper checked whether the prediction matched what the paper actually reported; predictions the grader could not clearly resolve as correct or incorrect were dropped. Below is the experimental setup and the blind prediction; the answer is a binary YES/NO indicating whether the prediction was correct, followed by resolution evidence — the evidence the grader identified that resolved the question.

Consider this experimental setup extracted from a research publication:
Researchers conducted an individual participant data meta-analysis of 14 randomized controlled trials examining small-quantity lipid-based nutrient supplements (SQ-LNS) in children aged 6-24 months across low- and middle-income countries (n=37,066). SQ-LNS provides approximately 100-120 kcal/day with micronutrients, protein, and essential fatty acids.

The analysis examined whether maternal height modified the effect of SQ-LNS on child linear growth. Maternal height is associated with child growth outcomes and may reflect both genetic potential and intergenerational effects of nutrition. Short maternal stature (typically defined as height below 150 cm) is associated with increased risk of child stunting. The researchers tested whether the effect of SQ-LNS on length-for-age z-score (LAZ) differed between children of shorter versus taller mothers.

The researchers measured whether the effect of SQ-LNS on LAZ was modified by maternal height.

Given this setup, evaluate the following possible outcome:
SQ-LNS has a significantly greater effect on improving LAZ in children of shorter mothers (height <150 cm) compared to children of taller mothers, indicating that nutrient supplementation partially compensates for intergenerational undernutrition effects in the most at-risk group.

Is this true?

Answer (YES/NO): NO